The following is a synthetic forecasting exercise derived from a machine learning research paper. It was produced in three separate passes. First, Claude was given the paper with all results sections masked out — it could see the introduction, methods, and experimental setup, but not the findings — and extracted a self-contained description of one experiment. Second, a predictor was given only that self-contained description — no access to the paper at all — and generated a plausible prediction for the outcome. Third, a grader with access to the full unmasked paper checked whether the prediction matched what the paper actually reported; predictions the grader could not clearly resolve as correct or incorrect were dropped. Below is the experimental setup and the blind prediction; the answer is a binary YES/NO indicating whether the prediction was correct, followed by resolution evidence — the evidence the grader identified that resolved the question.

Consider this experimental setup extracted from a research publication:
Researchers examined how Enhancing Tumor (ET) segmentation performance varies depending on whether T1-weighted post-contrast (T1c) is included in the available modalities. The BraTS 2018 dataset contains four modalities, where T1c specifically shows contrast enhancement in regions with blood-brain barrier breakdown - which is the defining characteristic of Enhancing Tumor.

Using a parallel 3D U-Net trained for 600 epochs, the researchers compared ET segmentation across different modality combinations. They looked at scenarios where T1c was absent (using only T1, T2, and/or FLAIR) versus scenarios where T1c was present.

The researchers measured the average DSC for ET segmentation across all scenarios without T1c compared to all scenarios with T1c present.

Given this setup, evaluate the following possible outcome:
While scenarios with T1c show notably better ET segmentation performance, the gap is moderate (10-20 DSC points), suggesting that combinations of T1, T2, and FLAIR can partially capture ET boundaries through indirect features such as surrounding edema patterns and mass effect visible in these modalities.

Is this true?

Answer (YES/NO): NO